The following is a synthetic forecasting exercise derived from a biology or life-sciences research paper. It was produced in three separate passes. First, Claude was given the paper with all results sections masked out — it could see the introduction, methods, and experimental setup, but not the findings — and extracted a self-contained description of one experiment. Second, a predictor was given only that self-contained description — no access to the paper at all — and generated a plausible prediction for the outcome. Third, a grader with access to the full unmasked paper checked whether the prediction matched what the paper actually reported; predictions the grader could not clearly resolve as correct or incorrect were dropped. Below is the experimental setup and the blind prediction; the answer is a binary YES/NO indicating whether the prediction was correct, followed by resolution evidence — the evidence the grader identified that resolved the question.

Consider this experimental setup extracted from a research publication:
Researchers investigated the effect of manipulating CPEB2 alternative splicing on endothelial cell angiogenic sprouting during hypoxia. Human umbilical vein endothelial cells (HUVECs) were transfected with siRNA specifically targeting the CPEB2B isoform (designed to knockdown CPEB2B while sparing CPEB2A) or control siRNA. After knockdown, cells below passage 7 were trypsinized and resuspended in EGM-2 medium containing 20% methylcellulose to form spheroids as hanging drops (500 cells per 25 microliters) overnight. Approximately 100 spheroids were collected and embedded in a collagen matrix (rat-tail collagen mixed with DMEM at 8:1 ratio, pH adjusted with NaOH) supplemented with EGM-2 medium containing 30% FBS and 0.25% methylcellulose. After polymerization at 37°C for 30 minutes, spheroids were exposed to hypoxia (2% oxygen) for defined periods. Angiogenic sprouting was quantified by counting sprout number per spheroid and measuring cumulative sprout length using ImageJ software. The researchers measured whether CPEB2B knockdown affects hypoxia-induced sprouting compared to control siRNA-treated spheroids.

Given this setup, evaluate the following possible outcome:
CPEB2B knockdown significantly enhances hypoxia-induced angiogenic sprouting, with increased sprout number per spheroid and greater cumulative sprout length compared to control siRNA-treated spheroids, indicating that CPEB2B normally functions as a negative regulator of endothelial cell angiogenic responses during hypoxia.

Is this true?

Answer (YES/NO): NO